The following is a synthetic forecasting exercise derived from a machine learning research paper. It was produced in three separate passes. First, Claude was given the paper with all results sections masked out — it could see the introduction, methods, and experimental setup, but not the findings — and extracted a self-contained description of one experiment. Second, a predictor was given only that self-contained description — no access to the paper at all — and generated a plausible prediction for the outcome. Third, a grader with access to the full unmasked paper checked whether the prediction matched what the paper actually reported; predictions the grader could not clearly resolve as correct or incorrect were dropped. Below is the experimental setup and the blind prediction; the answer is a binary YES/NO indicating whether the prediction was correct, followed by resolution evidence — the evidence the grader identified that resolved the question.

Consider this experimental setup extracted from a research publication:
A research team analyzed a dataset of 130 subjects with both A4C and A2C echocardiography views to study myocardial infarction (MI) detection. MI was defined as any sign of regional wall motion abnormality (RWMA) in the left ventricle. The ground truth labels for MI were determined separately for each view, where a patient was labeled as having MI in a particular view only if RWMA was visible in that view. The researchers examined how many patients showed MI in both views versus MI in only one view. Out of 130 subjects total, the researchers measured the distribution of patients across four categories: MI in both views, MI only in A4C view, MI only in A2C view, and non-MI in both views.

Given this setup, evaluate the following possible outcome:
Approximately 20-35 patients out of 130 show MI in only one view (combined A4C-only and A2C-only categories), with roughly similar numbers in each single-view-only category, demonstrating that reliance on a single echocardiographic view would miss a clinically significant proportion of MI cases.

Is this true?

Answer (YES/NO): NO